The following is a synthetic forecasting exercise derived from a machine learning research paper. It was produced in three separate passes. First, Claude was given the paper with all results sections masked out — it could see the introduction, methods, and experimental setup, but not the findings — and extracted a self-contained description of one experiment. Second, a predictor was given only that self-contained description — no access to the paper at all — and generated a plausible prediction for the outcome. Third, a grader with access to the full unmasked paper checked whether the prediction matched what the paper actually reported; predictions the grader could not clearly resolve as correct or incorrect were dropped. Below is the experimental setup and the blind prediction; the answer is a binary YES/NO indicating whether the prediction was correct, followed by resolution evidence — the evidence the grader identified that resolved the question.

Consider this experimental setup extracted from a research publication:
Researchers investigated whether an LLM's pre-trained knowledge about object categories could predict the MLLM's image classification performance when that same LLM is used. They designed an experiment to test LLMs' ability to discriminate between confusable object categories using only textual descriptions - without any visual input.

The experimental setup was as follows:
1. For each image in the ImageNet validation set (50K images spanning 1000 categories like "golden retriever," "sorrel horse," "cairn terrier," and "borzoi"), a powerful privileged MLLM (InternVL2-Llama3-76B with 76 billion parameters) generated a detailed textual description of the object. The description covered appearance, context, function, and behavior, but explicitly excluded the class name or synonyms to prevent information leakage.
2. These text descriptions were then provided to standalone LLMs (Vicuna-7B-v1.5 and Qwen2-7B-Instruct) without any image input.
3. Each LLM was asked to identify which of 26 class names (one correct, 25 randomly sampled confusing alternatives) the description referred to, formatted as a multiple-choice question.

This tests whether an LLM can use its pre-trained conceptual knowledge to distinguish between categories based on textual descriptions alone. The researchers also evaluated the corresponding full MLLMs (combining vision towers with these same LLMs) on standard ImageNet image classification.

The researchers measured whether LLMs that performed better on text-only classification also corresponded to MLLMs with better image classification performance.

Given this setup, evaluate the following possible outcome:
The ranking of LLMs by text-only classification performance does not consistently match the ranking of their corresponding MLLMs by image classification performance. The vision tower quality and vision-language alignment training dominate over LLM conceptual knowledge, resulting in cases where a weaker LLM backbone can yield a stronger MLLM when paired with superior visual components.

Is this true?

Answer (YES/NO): NO